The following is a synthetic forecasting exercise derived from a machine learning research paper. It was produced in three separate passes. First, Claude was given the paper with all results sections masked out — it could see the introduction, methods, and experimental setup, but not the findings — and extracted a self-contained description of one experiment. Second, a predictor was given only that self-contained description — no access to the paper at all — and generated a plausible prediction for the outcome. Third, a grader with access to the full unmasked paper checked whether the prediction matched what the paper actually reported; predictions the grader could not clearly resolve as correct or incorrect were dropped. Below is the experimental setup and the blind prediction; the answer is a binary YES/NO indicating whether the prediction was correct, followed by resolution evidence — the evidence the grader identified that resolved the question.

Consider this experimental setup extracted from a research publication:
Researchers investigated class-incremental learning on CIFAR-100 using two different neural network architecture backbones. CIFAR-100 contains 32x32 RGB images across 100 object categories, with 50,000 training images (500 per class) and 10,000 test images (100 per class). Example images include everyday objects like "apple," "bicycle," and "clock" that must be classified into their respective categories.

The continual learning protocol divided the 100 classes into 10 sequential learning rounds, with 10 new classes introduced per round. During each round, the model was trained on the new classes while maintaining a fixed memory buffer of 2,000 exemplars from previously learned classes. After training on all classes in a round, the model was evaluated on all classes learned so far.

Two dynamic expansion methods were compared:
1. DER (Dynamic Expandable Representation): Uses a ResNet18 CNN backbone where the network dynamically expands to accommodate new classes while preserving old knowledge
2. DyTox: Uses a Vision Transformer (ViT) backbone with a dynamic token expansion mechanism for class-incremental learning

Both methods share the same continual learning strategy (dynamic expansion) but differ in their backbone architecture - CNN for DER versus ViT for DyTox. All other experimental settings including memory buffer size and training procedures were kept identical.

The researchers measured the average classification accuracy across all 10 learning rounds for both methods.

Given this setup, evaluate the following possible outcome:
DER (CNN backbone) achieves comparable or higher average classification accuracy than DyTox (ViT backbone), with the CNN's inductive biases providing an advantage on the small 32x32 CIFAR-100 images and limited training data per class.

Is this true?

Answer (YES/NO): YES